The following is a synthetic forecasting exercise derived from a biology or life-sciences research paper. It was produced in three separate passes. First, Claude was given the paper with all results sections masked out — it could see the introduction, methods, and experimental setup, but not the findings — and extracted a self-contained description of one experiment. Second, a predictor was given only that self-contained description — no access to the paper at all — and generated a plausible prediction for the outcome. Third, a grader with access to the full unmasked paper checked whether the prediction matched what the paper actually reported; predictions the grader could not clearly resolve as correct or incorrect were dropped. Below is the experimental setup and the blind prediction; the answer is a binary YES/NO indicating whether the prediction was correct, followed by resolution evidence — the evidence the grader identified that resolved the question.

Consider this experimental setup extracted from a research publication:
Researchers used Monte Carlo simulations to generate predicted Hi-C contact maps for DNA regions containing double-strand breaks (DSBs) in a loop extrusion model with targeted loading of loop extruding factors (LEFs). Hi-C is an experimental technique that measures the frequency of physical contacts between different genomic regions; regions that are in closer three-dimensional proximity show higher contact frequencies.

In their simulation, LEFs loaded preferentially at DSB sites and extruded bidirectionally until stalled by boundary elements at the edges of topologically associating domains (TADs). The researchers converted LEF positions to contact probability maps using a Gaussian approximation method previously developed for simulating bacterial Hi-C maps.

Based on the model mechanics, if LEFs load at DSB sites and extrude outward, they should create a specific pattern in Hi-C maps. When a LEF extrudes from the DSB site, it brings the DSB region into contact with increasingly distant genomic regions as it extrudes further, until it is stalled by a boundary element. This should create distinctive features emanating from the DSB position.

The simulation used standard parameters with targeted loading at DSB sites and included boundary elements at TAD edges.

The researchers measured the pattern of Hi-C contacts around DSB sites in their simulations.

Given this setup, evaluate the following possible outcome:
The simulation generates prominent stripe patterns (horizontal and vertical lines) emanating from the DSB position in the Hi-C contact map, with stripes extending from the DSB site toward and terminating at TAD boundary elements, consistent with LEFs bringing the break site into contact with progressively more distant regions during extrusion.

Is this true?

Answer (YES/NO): YES